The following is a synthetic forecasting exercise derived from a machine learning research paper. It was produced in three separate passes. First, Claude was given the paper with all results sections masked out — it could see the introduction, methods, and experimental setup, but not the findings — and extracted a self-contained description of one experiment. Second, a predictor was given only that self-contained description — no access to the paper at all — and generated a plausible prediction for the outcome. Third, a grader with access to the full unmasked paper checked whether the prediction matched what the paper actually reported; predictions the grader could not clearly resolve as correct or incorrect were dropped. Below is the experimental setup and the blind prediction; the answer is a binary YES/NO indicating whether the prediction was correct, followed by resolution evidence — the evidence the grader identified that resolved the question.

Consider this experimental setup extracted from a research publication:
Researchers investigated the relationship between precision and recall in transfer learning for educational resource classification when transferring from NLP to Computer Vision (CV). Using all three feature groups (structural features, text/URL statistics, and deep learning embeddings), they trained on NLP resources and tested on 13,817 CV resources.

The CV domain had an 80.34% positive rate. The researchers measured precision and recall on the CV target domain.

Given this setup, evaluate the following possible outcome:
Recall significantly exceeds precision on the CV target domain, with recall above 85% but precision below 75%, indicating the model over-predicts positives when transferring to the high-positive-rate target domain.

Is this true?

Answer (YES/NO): NO